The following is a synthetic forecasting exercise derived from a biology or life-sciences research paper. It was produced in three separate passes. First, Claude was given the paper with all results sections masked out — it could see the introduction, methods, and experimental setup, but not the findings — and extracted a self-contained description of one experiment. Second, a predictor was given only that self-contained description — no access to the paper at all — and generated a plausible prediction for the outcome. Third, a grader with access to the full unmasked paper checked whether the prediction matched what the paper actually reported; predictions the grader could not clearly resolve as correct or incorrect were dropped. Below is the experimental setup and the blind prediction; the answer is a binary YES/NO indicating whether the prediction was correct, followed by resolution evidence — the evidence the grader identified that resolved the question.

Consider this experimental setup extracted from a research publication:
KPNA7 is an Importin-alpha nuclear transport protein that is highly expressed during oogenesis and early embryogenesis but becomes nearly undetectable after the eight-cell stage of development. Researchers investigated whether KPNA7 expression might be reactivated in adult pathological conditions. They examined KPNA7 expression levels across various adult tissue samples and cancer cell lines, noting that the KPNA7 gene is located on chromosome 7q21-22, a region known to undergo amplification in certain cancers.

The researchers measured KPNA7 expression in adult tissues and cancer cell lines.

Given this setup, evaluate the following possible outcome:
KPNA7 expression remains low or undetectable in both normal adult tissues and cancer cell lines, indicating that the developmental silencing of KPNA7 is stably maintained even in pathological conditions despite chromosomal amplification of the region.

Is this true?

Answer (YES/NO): NO